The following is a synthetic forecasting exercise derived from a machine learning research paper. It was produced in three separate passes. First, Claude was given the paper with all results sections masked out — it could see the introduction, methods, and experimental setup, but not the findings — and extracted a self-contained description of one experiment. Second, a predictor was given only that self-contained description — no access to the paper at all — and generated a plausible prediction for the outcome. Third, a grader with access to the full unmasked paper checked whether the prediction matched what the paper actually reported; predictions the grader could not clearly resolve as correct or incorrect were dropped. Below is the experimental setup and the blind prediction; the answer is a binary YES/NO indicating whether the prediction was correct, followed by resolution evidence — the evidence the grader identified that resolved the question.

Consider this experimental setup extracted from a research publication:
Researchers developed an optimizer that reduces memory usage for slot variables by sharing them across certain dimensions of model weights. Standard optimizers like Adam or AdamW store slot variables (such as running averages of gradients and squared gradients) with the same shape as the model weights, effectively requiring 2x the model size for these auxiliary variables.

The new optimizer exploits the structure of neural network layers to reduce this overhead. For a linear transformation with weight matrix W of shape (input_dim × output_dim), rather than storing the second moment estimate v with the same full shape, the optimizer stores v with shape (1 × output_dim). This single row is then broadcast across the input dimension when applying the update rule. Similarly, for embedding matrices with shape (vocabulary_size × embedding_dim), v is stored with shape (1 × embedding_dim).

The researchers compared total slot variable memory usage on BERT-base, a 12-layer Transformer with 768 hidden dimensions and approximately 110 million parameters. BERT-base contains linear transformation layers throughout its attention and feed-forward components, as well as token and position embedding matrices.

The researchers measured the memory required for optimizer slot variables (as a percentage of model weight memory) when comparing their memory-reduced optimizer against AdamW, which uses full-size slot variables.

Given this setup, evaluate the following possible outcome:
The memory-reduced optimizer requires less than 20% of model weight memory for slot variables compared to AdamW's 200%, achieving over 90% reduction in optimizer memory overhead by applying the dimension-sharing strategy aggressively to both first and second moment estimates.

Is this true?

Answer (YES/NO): NO